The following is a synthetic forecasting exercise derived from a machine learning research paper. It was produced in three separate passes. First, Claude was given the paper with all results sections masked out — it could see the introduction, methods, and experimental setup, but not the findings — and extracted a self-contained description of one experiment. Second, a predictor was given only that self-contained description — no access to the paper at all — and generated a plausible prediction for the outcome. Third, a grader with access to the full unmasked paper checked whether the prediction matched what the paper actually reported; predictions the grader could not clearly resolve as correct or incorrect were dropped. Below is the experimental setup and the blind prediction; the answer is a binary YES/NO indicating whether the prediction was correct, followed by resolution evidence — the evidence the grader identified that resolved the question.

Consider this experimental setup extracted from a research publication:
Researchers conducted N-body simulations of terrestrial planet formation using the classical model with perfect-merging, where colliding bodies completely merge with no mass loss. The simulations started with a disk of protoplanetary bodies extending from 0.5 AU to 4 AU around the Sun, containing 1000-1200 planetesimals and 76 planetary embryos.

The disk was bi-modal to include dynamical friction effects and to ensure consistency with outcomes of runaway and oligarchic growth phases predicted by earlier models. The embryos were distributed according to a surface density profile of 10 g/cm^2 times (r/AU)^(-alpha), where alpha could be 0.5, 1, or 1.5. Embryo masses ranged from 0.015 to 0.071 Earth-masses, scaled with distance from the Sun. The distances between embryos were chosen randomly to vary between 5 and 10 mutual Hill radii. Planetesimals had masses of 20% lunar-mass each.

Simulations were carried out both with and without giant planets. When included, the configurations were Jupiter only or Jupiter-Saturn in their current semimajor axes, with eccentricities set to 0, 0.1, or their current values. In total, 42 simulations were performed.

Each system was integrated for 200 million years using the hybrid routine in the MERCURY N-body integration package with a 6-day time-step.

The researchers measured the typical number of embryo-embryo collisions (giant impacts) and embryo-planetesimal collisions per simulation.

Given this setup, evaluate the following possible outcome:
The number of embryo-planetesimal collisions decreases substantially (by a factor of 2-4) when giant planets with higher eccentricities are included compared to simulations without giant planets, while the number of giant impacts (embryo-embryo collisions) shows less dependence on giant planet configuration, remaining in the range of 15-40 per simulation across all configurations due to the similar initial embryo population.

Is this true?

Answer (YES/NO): NO